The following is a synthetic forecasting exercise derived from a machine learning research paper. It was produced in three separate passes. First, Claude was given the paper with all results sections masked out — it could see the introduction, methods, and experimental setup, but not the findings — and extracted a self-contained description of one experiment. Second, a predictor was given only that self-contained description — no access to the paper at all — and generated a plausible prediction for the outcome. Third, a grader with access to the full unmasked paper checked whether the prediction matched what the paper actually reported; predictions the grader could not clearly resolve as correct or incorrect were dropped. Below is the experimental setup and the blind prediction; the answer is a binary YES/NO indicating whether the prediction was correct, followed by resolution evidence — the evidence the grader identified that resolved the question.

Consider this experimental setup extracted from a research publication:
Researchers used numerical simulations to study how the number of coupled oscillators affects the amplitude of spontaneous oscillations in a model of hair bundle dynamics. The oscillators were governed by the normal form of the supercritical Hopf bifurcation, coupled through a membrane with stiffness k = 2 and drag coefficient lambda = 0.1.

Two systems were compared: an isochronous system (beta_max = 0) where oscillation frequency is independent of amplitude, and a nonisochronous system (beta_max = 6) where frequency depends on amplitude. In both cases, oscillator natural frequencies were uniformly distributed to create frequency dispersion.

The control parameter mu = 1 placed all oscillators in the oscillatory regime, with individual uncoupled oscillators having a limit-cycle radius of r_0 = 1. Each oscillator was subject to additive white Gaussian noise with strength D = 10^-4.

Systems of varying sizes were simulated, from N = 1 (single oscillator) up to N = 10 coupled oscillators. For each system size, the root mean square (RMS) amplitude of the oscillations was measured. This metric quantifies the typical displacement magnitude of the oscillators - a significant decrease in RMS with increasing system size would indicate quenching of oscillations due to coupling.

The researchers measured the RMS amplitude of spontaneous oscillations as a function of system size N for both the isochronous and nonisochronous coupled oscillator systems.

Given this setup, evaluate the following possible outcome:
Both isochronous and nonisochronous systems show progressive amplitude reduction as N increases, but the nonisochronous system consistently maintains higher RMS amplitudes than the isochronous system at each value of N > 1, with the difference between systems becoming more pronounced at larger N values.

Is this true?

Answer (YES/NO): NO